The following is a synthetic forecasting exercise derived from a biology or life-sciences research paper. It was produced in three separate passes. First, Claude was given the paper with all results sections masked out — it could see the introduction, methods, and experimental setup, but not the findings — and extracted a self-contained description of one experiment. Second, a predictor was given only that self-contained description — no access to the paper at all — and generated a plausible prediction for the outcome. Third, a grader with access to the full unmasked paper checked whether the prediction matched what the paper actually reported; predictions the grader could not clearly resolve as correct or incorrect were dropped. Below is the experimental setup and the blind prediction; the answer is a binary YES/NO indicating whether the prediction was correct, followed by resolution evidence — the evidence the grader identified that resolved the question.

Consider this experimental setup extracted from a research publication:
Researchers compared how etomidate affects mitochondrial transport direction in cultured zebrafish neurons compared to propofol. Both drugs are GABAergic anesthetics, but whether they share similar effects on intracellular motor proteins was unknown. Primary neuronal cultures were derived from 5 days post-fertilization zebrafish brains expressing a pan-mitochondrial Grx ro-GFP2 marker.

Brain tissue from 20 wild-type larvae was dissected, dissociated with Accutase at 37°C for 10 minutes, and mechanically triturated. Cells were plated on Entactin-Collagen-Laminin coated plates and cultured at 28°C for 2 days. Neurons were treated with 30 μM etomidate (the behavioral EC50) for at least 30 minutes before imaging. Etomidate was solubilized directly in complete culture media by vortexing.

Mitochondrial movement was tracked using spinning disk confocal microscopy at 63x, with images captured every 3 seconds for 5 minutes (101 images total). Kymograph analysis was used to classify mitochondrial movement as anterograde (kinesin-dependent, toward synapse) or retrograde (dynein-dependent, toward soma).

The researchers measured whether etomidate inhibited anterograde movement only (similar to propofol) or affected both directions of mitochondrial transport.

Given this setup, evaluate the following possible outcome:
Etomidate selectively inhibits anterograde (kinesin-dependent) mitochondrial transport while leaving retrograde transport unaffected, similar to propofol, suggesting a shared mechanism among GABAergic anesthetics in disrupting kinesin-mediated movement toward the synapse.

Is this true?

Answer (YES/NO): NO